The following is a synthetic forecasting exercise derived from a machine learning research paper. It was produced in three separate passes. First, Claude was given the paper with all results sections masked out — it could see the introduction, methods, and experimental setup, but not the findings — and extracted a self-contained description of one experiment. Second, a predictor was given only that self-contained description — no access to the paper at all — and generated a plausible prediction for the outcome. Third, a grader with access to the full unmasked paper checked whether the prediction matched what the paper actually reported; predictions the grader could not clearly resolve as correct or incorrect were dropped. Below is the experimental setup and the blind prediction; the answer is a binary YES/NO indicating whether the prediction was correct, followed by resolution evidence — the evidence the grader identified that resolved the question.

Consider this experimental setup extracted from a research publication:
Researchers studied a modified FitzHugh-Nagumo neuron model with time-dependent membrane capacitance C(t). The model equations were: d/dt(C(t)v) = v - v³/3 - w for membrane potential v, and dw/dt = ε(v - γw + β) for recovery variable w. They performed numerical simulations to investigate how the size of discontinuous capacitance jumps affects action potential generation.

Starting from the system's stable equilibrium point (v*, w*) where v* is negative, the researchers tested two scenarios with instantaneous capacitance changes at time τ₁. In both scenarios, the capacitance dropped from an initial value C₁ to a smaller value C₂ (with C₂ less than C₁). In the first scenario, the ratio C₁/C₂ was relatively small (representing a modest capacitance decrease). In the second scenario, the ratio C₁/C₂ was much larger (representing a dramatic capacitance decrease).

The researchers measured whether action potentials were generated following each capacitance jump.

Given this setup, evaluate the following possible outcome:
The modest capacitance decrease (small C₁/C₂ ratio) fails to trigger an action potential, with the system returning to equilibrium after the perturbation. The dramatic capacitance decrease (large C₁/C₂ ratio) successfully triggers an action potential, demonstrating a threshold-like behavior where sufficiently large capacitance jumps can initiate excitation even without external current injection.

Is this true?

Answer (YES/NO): YES